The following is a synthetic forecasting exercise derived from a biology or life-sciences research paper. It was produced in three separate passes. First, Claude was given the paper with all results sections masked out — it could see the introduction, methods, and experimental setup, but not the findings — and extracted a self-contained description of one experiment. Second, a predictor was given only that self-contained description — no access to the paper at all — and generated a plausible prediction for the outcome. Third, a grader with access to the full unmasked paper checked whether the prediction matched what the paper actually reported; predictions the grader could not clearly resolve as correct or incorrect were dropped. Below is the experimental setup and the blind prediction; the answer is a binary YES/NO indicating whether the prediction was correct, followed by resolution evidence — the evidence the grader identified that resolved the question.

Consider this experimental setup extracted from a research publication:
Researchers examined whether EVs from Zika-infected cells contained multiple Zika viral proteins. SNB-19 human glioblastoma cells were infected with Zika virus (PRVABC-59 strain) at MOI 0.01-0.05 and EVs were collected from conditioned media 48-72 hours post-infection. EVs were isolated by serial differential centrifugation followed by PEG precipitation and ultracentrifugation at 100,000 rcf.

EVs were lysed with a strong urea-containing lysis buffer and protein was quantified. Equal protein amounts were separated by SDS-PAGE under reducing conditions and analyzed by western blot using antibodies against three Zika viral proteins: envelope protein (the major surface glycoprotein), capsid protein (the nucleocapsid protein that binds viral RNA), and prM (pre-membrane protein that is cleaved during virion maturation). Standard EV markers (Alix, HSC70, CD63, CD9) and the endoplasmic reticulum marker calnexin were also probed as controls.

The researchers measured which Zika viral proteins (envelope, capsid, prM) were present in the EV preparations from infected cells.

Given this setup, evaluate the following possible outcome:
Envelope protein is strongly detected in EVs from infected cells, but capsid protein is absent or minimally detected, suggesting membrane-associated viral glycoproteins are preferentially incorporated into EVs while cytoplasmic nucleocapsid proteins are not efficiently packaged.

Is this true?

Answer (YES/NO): YES